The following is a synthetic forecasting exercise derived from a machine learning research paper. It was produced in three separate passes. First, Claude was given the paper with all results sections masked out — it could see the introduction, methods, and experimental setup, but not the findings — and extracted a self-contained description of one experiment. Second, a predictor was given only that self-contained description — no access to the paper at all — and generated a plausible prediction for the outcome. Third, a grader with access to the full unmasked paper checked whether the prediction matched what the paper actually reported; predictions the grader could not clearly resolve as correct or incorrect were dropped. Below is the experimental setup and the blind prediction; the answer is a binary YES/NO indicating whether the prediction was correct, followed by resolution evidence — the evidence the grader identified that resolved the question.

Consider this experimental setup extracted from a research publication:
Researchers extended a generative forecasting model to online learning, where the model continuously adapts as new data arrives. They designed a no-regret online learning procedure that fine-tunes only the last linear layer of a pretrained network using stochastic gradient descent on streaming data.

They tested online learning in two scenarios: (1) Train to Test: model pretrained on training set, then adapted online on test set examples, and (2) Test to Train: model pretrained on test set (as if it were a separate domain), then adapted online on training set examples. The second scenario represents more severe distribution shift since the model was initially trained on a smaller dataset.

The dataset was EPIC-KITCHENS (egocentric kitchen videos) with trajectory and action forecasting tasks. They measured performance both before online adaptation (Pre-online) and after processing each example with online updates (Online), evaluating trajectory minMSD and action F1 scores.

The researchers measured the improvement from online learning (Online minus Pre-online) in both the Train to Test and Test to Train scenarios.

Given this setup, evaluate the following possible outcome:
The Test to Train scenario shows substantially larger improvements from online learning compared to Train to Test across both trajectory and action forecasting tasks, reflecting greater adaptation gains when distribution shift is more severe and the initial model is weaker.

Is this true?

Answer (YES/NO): YES